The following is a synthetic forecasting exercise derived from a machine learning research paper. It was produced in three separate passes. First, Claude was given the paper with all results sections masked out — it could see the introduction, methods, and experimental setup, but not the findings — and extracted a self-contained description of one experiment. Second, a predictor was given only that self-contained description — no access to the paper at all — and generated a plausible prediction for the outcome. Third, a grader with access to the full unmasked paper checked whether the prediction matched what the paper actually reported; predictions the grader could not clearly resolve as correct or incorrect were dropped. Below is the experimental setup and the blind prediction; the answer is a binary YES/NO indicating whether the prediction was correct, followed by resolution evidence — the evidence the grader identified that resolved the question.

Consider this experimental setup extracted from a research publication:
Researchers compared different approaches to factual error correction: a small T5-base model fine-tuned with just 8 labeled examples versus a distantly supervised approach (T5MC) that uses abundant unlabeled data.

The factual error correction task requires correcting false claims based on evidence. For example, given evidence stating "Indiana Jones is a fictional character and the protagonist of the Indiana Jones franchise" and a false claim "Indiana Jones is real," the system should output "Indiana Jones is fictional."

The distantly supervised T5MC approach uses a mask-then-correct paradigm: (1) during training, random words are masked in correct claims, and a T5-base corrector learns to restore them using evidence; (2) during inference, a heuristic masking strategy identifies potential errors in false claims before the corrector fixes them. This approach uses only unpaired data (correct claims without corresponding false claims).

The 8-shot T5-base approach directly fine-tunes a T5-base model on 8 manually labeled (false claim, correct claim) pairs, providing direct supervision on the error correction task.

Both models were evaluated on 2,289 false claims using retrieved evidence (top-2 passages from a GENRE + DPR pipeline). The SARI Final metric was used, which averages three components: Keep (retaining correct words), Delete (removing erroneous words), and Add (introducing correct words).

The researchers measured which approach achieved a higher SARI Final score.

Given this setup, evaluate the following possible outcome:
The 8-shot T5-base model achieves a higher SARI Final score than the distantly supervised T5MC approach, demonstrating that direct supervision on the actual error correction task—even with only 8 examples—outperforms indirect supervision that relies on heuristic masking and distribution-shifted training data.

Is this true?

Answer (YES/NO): YES